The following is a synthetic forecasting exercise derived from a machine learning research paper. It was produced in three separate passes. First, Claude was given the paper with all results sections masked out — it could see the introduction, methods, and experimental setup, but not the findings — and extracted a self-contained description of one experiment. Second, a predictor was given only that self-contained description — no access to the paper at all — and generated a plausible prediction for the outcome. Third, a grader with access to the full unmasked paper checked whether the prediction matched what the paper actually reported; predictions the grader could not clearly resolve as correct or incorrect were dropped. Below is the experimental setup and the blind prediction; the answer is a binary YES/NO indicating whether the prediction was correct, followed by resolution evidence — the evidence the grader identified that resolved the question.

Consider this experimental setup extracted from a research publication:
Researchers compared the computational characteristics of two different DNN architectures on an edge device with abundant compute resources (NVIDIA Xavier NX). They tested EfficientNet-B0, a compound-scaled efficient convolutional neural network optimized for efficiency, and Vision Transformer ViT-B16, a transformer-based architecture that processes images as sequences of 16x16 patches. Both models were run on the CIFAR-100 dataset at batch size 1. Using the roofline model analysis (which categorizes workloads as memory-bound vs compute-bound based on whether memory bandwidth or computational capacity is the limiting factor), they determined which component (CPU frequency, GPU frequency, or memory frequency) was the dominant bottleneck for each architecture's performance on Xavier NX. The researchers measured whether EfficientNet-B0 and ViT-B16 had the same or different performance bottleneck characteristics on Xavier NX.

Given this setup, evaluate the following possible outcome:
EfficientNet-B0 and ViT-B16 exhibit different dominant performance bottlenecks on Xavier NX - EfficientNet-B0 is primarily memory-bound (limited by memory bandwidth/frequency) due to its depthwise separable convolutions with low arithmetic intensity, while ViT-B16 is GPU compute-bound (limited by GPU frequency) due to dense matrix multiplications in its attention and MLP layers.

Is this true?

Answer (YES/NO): YES